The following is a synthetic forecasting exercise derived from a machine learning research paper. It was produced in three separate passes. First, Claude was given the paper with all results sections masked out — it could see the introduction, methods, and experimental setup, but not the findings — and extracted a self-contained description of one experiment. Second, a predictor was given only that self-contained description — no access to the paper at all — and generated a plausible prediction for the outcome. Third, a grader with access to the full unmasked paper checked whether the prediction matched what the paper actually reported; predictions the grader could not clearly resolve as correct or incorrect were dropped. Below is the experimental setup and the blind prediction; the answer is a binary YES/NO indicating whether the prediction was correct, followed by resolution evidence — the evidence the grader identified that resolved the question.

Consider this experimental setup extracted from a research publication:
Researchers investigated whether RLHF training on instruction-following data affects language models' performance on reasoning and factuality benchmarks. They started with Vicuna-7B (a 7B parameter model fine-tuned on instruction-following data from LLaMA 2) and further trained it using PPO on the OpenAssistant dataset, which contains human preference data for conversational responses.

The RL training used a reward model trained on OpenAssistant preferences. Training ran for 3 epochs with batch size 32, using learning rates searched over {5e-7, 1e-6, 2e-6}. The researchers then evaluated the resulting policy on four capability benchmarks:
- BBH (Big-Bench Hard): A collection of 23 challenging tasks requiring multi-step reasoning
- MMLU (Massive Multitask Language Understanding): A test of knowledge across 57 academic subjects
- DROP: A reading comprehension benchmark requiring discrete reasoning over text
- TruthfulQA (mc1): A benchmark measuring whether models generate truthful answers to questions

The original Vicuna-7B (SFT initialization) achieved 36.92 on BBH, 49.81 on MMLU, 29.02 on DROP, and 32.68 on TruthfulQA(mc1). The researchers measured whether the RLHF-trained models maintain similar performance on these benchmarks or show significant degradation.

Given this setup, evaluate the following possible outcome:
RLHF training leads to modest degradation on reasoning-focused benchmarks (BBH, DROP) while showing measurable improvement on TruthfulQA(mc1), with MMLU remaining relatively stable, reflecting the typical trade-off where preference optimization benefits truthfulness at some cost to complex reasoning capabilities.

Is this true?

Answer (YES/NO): NO